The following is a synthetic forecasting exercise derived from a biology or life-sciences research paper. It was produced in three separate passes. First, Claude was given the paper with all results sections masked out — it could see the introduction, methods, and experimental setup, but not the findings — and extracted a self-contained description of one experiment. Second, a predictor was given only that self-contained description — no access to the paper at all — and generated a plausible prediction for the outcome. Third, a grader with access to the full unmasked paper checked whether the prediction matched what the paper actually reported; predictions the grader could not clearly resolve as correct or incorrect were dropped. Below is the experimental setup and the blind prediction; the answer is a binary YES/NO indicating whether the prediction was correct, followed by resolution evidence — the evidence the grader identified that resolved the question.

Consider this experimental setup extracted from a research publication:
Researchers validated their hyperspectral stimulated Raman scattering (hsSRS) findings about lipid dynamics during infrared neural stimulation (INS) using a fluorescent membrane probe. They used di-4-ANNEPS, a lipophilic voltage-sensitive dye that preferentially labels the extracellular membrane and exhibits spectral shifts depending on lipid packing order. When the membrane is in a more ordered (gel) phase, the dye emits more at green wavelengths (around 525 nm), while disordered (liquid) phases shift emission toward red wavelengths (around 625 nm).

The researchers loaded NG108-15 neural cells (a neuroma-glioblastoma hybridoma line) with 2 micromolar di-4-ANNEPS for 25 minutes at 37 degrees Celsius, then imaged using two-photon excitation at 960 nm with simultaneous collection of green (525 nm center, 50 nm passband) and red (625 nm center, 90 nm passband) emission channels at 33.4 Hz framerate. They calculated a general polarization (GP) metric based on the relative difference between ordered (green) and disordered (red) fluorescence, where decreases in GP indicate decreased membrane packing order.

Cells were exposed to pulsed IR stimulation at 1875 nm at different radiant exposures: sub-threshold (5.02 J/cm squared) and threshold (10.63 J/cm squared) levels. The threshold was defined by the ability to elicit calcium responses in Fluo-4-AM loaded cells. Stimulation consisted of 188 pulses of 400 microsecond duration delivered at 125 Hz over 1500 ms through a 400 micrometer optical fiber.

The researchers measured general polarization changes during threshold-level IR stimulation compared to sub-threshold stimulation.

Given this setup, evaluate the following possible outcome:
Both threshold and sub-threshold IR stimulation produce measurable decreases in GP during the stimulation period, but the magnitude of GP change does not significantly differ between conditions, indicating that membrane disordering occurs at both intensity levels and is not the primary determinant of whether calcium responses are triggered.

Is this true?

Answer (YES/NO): NO